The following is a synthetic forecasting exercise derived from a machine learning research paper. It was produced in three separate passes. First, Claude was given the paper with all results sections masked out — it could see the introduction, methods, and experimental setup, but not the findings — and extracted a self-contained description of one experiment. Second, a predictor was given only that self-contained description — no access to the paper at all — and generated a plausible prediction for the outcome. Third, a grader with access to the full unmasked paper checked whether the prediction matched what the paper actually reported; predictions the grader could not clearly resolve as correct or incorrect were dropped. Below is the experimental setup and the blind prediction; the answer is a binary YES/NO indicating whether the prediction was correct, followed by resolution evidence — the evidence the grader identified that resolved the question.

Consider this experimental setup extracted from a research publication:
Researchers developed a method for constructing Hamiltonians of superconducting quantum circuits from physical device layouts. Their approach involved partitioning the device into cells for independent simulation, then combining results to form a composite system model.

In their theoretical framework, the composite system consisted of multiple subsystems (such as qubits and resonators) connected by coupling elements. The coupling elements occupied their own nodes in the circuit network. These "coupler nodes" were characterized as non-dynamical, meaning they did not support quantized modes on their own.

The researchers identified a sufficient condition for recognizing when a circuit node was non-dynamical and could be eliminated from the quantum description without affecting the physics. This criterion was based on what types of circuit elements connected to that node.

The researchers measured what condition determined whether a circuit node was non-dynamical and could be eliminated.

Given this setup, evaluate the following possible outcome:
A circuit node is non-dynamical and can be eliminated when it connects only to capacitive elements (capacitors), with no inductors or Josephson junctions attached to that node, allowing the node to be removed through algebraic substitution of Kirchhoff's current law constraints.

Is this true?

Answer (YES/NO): NO